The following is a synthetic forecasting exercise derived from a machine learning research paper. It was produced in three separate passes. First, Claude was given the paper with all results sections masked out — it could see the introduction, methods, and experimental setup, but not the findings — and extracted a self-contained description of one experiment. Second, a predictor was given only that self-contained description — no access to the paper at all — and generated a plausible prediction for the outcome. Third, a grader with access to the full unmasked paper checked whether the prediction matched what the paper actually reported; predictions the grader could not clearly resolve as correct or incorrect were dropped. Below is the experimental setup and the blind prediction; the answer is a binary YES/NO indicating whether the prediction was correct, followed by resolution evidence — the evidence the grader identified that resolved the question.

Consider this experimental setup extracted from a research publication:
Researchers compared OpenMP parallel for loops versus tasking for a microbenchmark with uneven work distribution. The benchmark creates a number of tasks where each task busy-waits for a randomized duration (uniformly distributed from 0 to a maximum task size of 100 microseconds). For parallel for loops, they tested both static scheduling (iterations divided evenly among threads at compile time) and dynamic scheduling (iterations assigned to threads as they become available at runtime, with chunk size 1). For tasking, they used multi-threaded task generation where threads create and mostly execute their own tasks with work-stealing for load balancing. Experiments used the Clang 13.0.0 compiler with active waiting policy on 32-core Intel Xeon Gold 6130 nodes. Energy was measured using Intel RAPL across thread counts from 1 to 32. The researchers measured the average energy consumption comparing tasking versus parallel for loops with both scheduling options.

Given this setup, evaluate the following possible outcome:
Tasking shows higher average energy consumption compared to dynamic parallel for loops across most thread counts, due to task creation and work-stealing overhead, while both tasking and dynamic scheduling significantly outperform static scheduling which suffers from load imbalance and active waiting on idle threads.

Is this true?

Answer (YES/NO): NO